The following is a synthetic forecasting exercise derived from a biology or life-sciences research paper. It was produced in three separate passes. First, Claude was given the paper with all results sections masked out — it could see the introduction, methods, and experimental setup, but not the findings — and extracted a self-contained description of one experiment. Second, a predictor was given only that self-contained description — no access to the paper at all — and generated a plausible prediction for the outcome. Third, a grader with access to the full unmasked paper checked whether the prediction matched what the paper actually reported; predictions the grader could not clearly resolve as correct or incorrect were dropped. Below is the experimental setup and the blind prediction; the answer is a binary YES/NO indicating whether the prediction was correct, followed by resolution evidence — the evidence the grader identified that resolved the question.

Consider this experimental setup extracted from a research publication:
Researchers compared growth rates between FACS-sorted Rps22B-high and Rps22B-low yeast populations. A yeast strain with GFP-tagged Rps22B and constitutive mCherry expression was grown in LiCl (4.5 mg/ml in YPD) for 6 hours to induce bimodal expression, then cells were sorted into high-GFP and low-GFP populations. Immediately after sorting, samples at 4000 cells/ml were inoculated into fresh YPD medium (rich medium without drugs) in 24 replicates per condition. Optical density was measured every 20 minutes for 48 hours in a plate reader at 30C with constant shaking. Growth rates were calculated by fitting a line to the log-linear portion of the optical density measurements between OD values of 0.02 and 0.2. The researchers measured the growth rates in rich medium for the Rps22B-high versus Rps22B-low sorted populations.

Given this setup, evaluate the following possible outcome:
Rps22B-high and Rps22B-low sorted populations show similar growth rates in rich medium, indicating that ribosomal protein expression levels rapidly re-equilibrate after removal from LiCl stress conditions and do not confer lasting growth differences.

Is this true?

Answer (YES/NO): NO